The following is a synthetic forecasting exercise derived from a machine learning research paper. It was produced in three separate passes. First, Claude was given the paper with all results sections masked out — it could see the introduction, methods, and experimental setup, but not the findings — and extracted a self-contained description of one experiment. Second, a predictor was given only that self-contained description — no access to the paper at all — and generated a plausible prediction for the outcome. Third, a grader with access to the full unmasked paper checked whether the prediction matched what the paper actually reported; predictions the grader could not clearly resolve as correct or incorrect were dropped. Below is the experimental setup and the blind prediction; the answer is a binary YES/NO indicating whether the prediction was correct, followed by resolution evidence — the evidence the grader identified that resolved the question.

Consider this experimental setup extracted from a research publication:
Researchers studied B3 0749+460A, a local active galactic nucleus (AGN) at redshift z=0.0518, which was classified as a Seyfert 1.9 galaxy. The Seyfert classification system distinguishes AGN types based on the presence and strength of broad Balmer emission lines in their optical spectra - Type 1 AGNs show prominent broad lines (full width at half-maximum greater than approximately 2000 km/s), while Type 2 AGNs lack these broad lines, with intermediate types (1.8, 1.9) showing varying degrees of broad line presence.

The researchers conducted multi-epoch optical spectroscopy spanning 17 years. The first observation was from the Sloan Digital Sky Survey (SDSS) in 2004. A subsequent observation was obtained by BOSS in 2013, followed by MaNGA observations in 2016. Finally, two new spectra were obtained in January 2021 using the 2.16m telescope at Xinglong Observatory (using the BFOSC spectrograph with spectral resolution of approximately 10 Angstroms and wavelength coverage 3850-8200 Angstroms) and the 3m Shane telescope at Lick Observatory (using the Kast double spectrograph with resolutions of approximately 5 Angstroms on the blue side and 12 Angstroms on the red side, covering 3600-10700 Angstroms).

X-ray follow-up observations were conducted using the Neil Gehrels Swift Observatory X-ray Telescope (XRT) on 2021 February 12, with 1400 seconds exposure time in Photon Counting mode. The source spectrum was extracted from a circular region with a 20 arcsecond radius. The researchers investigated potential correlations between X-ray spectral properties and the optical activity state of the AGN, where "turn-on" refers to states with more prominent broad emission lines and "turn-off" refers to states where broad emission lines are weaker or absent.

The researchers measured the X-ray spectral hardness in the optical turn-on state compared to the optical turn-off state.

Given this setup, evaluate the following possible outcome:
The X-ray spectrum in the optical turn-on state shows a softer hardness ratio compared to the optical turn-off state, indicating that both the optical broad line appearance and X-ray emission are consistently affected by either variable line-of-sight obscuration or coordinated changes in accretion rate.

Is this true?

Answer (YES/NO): NO